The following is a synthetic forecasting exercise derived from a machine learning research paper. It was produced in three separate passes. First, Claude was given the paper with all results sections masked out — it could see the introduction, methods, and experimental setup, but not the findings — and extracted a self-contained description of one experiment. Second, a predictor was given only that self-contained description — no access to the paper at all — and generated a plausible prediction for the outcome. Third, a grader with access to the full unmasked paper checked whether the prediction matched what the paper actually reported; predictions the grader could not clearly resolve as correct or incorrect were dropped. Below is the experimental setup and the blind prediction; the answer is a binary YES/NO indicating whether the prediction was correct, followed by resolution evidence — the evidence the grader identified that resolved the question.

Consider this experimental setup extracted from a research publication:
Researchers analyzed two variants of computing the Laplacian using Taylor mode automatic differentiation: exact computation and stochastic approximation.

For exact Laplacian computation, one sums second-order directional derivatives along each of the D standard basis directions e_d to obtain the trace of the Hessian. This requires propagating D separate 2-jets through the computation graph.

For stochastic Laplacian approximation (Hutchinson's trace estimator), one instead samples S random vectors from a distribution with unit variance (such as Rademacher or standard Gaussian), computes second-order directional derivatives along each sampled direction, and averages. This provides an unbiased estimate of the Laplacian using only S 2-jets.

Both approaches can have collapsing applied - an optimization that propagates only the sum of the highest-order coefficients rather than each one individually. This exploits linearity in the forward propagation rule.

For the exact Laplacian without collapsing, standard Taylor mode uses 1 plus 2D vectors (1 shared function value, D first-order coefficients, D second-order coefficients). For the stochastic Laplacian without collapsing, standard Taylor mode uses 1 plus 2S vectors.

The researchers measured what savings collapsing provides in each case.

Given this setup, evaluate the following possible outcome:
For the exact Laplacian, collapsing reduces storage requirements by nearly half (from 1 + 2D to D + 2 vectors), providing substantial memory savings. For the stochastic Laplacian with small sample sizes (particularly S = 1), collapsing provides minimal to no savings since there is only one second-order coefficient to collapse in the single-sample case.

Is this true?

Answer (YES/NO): YES